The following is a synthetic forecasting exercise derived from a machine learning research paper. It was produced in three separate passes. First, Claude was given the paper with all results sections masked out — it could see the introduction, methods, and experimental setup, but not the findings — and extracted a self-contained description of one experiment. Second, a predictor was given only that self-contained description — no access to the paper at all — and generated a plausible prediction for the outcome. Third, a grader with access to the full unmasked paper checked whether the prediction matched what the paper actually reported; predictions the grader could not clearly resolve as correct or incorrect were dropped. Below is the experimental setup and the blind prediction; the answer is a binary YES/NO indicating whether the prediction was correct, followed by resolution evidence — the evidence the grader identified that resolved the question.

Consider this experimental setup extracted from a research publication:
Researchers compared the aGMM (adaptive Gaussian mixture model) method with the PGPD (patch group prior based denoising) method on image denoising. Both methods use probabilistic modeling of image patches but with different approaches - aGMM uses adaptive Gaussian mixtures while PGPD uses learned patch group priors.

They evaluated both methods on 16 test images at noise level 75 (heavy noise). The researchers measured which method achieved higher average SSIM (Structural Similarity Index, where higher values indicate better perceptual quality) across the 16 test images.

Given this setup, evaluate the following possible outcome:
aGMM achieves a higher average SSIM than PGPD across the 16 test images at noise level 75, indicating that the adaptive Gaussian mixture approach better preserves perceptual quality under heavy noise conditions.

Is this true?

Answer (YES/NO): NO